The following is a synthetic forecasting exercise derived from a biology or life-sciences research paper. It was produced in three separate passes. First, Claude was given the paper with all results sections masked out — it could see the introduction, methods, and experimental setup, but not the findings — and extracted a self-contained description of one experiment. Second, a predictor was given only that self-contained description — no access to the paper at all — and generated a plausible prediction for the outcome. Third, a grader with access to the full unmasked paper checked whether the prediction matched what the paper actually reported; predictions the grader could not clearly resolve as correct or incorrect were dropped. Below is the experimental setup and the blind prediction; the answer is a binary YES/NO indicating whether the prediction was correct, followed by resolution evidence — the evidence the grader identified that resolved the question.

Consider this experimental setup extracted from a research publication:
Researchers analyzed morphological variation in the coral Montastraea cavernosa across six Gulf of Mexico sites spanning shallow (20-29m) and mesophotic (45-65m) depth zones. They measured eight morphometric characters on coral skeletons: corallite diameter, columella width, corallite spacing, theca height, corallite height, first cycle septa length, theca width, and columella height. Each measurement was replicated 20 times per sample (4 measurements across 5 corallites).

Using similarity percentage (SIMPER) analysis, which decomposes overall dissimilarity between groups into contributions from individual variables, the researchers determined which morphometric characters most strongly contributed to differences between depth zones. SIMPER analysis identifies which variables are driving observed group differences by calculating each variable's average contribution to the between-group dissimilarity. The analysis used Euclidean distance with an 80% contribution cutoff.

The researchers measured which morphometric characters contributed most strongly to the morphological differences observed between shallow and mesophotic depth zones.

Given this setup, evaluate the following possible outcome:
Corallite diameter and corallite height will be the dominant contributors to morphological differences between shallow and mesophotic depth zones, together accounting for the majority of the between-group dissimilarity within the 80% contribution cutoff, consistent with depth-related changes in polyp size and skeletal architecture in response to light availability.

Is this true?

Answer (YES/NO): NO